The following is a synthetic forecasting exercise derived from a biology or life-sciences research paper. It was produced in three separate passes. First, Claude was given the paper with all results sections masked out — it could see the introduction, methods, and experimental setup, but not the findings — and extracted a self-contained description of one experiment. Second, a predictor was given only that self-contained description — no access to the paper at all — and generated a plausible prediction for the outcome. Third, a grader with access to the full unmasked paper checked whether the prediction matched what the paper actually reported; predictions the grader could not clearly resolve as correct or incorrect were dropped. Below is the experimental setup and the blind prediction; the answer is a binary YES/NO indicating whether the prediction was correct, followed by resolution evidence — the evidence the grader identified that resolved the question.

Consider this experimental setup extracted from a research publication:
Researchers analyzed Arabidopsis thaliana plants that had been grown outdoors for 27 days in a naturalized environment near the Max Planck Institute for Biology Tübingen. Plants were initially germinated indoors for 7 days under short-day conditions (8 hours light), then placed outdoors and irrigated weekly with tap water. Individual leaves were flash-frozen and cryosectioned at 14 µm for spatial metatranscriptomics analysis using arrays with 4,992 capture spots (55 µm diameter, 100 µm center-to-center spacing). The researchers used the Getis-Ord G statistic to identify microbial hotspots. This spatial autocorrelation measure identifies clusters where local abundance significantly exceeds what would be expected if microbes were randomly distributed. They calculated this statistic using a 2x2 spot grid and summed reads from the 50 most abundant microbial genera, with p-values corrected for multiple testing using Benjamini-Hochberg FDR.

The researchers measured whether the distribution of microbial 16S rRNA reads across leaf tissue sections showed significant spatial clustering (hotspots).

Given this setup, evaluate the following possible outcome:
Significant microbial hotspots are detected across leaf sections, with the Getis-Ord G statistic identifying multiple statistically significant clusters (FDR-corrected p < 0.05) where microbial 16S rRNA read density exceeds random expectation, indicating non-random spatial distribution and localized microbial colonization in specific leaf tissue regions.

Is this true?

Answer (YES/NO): YES